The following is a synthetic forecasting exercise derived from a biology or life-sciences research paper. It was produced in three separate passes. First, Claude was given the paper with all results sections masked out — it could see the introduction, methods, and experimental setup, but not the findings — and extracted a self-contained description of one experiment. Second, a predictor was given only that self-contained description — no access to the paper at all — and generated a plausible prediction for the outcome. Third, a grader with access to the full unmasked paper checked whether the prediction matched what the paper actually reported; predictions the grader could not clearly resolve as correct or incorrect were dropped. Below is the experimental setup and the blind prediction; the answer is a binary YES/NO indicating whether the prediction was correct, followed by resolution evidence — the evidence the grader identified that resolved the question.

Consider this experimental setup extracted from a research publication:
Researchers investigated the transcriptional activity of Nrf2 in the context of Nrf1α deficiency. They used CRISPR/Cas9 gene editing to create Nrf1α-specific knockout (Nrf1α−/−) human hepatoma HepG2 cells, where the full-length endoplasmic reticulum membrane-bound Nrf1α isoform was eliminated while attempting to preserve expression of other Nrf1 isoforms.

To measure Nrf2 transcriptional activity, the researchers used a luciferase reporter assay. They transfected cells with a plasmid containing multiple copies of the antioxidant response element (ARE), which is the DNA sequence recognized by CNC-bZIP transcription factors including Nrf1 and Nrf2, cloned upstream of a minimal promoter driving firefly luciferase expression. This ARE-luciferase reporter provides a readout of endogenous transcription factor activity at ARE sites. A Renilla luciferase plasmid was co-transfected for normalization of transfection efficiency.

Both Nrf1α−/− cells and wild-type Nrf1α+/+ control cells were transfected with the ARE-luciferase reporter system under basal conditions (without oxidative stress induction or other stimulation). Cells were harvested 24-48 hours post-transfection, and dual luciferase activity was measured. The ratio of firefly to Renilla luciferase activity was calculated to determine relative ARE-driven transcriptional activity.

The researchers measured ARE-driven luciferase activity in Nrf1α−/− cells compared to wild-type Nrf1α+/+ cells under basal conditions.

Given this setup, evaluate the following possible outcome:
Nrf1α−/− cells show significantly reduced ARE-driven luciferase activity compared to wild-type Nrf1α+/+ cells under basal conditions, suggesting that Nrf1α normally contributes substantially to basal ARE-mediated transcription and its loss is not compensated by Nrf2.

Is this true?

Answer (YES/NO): NO